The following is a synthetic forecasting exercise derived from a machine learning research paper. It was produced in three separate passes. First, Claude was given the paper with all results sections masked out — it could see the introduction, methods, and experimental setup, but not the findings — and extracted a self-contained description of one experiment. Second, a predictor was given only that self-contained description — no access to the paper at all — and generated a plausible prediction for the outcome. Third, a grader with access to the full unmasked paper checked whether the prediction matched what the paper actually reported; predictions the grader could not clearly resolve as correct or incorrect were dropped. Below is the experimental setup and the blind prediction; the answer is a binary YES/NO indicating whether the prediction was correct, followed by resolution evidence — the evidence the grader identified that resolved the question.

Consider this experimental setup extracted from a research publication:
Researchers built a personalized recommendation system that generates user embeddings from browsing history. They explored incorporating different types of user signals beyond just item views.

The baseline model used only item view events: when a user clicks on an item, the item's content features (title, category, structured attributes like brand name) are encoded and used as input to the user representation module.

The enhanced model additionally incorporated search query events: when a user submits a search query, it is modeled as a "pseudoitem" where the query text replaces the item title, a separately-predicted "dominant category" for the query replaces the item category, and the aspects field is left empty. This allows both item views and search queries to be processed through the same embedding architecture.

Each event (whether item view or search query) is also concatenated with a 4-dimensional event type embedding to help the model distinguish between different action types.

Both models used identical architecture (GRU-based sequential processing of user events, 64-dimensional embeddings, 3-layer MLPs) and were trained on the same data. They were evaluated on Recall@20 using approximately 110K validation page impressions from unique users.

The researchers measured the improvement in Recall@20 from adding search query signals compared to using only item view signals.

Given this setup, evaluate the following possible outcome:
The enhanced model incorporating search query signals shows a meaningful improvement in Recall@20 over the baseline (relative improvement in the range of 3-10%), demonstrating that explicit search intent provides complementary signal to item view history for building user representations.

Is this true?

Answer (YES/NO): YES